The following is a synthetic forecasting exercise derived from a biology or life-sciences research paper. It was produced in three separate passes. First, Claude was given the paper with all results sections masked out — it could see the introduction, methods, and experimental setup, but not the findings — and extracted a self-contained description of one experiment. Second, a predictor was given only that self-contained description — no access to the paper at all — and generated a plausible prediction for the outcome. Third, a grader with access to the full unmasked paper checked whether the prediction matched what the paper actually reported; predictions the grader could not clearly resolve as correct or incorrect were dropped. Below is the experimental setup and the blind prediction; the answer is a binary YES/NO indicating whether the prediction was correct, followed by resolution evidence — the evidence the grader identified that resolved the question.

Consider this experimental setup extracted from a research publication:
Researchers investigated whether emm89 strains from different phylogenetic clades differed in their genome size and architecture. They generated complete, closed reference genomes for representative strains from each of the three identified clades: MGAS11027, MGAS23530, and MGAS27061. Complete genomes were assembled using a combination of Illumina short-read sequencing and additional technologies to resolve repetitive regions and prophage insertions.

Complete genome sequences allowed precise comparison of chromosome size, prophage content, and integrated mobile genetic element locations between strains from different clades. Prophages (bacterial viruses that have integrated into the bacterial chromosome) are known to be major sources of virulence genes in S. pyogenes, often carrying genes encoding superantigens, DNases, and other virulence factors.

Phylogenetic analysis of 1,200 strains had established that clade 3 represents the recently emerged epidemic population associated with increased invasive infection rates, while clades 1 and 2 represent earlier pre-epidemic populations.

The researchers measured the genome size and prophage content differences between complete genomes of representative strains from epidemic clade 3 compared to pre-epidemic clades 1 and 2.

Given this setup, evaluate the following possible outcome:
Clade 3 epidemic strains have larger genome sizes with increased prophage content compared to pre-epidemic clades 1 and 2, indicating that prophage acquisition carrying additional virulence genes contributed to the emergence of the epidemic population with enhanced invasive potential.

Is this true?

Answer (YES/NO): NO